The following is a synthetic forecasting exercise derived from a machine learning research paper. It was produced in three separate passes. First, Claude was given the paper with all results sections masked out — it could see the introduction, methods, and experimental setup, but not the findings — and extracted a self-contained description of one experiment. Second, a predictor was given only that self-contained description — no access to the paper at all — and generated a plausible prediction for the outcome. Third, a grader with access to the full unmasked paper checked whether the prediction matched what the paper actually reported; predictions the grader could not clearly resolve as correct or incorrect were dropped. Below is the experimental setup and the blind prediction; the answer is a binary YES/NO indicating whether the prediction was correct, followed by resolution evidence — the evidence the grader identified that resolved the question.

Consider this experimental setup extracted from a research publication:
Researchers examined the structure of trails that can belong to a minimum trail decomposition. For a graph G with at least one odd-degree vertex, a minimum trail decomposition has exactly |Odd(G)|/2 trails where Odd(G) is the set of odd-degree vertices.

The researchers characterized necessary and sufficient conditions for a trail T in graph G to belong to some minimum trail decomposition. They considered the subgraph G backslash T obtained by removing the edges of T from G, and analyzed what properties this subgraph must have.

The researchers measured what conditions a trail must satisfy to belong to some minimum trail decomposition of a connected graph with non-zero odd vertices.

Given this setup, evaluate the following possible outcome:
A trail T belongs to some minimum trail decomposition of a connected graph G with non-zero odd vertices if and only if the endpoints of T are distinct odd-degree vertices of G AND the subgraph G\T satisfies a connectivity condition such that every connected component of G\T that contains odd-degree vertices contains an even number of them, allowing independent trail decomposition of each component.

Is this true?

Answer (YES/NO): NO